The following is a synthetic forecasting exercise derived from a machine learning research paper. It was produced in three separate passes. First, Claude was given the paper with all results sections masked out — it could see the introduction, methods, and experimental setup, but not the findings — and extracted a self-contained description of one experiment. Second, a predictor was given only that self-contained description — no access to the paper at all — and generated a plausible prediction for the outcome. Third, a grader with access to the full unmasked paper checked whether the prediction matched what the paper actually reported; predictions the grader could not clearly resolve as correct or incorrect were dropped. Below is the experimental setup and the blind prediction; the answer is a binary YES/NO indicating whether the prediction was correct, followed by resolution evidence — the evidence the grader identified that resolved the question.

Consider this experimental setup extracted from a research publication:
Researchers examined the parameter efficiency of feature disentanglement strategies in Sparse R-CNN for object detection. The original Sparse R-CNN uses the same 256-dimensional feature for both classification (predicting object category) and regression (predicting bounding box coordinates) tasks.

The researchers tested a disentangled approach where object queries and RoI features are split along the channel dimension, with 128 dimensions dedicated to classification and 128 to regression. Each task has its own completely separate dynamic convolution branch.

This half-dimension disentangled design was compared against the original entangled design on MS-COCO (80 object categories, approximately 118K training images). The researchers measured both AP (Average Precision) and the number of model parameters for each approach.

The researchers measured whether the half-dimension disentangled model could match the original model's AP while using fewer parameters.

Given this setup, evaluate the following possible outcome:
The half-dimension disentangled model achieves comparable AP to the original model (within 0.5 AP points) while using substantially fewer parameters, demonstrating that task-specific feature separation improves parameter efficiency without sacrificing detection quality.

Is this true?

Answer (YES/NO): YES